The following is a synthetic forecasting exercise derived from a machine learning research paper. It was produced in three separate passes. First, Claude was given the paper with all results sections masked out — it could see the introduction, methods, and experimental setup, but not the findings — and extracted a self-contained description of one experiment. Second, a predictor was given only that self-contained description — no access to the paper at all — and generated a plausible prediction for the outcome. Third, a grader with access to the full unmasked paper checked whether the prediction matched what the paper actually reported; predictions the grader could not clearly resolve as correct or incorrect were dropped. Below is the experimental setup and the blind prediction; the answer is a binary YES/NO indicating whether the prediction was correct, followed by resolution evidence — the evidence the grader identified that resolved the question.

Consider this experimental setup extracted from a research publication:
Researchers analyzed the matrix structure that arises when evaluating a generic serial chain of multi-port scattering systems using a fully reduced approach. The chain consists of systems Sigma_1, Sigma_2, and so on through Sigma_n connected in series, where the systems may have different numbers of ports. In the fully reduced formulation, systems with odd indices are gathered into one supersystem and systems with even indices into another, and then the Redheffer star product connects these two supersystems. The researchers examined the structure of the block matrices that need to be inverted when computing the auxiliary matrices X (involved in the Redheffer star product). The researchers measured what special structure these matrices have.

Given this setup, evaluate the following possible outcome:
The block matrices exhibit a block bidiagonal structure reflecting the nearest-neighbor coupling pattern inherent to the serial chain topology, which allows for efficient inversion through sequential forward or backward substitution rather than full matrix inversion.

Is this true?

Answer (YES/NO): NO